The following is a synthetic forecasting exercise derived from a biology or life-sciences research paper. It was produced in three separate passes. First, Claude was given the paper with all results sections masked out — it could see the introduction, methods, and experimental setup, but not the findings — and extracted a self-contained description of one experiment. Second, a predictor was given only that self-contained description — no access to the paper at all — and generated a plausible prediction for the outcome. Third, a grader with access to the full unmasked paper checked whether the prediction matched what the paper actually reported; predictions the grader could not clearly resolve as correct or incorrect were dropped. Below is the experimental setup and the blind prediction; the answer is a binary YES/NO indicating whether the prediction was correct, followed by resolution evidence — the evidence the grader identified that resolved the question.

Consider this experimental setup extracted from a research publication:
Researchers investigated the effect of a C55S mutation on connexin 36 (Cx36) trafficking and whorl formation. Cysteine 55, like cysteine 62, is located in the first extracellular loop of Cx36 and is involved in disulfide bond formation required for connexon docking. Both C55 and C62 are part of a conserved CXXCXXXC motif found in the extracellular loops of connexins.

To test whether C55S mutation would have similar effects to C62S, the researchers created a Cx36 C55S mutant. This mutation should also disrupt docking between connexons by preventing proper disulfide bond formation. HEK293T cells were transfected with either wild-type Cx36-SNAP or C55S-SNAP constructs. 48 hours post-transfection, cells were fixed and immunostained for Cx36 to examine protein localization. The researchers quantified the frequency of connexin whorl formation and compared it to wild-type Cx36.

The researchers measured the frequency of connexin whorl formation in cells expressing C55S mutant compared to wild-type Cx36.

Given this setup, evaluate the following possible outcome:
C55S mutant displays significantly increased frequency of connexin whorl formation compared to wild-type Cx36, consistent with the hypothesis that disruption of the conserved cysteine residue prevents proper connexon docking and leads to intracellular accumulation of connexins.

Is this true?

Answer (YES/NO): NO